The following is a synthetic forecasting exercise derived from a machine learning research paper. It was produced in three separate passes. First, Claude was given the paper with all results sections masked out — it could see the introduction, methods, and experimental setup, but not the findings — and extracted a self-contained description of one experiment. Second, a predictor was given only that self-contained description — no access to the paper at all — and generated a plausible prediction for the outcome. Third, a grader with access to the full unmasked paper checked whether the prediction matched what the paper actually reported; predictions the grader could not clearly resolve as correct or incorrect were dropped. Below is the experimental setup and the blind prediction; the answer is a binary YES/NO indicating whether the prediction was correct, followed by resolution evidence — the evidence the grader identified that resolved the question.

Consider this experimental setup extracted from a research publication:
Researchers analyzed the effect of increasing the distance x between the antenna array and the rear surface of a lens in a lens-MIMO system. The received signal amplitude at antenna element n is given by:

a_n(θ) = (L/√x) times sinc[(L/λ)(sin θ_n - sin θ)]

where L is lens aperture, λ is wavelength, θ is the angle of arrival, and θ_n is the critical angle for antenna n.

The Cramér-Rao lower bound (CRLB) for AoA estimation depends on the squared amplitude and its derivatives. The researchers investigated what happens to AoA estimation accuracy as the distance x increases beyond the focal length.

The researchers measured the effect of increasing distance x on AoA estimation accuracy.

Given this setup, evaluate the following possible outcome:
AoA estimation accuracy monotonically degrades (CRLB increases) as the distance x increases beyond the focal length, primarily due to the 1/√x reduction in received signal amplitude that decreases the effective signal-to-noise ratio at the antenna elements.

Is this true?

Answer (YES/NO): NO